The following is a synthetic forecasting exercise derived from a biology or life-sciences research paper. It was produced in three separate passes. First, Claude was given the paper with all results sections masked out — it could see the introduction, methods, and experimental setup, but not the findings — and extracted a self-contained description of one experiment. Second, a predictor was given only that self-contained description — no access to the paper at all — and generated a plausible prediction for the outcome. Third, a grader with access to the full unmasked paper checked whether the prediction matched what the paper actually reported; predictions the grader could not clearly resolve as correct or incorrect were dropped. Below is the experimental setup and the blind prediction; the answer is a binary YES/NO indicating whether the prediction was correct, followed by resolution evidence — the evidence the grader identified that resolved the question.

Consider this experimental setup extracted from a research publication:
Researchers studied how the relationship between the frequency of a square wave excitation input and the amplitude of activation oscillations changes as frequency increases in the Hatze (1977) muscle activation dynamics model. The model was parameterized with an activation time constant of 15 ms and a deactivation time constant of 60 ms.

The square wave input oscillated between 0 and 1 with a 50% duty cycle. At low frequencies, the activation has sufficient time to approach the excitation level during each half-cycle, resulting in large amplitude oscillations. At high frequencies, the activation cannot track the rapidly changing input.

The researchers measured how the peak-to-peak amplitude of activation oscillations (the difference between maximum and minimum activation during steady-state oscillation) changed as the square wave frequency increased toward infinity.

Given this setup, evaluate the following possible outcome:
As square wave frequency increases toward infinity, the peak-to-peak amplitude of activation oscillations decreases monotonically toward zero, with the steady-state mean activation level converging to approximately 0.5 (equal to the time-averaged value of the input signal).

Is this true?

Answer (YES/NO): NO